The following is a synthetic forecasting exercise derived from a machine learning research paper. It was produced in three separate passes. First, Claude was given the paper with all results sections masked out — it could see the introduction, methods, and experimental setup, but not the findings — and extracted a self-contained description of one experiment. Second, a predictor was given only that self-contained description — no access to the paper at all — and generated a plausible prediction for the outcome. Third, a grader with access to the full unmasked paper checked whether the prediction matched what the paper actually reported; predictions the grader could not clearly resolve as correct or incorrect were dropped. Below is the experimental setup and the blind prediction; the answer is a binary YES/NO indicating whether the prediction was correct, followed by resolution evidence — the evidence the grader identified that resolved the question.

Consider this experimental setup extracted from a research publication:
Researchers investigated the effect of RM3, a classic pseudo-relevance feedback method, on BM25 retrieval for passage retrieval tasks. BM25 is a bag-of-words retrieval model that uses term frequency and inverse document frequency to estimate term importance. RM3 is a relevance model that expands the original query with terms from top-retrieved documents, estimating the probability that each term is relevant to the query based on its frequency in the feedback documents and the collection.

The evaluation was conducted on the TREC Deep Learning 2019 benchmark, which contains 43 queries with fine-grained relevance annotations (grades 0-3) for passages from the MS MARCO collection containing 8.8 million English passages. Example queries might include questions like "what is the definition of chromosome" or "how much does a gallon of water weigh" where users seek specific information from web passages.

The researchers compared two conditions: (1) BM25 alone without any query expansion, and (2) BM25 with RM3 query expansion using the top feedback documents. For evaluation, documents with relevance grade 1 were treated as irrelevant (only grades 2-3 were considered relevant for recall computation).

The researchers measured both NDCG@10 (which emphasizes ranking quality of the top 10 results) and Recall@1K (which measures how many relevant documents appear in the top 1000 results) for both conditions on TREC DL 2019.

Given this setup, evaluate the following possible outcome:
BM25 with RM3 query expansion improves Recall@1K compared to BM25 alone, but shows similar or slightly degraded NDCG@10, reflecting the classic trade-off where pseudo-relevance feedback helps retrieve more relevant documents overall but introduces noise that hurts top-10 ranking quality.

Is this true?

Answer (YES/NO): NO